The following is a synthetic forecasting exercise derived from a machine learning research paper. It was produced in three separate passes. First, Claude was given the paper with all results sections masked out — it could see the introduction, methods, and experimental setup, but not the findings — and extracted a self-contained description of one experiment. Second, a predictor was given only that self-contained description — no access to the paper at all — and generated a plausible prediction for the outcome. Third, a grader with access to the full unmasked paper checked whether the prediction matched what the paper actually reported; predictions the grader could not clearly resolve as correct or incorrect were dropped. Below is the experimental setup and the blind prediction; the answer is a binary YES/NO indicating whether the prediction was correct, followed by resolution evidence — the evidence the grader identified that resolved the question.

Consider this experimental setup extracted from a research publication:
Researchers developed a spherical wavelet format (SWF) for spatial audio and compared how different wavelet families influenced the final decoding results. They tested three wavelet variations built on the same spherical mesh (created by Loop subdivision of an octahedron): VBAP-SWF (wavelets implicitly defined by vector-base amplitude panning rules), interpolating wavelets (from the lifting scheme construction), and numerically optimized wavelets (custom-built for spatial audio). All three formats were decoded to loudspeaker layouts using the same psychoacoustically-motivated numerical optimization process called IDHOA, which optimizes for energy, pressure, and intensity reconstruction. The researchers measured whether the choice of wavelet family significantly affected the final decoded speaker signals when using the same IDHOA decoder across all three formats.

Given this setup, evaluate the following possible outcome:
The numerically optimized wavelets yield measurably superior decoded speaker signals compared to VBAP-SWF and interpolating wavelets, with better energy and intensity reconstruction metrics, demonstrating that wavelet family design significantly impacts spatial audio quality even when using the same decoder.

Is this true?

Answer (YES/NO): NO